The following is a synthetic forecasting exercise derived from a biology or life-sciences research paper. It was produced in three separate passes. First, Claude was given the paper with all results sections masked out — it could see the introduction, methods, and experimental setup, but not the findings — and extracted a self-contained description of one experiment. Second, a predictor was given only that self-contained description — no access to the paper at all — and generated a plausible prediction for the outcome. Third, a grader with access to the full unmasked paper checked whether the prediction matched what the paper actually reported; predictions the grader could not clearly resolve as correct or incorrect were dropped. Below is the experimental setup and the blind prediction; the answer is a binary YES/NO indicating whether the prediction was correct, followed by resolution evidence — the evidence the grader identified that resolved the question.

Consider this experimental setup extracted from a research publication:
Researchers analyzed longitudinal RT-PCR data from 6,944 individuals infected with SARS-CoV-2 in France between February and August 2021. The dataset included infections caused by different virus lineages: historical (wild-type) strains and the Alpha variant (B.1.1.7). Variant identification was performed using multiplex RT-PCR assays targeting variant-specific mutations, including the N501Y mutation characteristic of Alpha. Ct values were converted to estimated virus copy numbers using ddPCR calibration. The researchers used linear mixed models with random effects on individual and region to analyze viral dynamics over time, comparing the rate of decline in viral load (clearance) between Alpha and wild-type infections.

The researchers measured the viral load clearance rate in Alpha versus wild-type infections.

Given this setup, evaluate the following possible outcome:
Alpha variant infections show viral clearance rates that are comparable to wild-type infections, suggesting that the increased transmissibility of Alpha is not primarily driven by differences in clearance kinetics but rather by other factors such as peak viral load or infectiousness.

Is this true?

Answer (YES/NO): NO